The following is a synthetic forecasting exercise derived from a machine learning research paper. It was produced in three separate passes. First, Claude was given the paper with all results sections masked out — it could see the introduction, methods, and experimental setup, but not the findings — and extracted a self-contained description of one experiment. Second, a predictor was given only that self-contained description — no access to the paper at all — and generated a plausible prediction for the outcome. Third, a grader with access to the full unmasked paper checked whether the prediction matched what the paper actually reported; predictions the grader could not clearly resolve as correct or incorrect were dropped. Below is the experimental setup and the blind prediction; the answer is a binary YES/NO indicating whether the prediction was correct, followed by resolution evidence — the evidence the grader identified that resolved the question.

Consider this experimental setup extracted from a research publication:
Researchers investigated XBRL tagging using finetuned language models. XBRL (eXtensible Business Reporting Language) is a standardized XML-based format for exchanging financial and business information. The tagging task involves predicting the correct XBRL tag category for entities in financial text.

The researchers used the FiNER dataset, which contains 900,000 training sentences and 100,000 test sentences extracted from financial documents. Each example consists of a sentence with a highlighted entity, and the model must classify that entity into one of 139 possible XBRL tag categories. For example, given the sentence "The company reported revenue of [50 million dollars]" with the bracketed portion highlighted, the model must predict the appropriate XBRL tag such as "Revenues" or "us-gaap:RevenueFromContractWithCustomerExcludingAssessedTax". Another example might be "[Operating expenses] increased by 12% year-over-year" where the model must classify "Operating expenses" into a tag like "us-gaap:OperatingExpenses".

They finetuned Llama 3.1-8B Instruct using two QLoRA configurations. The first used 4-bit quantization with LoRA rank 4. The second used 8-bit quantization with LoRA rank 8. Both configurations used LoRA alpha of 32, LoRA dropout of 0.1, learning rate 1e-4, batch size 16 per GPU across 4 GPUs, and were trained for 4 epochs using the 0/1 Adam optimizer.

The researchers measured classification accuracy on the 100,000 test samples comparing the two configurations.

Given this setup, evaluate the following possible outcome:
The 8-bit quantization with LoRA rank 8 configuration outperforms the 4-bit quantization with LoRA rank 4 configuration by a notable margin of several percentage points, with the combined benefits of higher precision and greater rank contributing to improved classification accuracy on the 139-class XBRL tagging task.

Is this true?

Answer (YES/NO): YES